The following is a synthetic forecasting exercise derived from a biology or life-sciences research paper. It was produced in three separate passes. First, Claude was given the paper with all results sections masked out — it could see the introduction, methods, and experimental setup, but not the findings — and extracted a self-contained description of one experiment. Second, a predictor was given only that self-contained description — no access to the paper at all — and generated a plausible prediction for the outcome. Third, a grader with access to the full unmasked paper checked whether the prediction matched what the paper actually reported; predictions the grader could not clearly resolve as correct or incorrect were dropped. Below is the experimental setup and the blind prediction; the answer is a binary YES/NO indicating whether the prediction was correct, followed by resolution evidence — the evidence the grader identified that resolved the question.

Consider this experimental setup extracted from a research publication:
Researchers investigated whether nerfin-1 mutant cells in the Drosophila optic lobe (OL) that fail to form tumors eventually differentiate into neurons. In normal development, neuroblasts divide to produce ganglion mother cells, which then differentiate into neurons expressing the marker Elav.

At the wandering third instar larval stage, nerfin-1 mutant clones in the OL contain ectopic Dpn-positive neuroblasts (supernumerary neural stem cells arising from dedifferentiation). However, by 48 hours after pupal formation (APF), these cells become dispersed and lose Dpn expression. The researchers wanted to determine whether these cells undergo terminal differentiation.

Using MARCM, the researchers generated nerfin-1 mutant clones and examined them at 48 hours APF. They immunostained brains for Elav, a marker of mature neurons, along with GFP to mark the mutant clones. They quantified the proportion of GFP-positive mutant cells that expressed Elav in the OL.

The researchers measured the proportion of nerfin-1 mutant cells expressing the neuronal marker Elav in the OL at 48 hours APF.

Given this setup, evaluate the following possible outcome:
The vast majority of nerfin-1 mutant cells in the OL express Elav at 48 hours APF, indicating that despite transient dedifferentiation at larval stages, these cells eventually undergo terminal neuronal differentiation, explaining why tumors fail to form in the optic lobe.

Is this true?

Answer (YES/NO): NO